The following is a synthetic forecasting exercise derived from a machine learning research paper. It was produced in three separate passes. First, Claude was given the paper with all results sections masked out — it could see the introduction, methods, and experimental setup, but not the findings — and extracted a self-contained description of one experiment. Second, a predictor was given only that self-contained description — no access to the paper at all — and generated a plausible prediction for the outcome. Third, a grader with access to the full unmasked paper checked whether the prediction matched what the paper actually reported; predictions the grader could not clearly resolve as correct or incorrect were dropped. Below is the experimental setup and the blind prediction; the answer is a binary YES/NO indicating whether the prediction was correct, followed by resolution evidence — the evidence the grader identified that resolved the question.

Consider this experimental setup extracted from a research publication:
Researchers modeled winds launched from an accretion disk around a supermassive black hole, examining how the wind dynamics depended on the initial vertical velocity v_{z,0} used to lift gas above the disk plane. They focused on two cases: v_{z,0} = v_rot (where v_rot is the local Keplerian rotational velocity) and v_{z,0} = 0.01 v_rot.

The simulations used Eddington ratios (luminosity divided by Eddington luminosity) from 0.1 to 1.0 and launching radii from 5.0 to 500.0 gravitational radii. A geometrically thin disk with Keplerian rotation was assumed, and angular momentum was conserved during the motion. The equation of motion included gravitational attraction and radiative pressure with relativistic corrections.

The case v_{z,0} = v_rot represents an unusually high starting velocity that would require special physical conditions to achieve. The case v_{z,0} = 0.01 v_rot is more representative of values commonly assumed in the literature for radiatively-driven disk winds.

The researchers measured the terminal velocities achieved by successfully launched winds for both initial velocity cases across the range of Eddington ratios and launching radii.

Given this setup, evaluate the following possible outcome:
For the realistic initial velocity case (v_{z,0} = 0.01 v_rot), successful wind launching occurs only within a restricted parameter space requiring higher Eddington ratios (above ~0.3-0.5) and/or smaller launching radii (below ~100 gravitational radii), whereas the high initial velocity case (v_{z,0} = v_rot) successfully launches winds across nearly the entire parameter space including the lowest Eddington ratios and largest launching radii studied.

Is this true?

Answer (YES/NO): NO